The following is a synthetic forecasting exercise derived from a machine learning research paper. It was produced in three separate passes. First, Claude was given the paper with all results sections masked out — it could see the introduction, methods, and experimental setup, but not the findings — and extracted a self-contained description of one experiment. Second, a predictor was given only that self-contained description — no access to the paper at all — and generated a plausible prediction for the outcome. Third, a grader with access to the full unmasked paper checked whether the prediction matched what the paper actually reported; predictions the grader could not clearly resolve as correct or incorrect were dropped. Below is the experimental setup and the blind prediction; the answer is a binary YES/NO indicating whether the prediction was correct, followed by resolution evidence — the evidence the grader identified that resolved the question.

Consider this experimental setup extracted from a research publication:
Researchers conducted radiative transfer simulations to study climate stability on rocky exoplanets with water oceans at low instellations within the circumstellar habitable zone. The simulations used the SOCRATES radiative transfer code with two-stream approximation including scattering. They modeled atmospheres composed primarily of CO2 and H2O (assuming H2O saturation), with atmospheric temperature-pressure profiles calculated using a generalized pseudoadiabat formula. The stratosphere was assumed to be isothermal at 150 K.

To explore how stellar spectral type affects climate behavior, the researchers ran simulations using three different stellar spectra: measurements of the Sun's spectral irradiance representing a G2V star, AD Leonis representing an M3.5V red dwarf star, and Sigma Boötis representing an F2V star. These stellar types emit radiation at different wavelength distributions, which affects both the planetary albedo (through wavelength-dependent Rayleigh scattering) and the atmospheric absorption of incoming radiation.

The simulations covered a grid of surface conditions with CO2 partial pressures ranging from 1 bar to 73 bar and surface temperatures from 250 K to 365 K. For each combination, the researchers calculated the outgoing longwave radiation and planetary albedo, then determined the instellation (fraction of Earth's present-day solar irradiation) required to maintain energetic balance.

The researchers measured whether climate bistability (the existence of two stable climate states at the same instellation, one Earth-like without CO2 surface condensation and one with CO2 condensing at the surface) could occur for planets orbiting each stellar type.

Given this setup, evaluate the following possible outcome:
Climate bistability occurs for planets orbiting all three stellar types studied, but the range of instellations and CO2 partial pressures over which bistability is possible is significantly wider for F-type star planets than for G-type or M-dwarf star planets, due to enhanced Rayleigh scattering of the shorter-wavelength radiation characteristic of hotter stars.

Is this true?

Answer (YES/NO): NO